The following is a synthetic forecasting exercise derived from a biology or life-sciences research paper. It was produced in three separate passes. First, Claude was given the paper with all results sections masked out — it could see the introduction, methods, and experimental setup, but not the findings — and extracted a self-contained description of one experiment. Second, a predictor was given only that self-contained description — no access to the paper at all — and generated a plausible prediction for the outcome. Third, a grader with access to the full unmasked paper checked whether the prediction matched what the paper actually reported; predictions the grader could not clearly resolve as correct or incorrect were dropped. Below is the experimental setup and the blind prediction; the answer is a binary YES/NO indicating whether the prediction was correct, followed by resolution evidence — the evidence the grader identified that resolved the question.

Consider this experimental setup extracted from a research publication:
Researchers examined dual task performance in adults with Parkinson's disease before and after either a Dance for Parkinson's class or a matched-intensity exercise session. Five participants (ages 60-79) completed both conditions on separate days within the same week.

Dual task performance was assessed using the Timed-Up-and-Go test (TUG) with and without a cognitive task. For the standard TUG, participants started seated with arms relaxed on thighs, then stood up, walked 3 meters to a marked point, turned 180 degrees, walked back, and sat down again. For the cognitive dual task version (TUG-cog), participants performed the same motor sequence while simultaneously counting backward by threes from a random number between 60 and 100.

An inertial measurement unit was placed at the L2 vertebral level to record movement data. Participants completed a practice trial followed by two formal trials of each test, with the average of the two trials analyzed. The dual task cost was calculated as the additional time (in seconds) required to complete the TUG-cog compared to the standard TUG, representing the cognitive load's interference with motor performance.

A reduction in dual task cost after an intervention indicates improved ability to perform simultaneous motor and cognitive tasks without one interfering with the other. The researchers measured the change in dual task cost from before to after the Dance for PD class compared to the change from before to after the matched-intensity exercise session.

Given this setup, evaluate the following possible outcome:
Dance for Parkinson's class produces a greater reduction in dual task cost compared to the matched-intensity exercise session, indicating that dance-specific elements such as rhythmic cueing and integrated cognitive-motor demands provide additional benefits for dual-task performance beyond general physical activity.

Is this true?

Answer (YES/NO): YES